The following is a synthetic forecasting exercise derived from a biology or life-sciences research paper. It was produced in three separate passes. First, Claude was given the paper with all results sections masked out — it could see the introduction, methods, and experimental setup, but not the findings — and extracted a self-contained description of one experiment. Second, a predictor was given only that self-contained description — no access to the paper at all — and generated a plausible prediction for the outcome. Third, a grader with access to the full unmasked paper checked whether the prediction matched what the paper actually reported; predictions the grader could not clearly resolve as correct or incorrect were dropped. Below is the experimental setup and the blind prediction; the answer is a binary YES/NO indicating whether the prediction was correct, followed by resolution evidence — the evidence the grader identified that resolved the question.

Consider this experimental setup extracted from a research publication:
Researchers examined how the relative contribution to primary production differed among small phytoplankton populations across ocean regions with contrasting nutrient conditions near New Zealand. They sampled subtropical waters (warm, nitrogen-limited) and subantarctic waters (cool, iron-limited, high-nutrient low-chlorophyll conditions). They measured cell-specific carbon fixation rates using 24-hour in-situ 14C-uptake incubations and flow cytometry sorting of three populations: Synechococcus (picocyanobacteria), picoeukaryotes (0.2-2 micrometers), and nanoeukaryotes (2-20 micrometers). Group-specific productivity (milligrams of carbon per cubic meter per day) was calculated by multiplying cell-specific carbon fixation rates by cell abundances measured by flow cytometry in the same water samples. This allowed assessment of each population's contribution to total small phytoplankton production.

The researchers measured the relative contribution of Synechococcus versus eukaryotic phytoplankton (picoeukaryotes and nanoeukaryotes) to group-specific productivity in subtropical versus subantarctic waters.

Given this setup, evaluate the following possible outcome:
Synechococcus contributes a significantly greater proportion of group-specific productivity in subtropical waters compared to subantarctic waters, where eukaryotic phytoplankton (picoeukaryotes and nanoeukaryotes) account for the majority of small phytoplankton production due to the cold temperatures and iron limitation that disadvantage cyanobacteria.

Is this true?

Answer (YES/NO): NO